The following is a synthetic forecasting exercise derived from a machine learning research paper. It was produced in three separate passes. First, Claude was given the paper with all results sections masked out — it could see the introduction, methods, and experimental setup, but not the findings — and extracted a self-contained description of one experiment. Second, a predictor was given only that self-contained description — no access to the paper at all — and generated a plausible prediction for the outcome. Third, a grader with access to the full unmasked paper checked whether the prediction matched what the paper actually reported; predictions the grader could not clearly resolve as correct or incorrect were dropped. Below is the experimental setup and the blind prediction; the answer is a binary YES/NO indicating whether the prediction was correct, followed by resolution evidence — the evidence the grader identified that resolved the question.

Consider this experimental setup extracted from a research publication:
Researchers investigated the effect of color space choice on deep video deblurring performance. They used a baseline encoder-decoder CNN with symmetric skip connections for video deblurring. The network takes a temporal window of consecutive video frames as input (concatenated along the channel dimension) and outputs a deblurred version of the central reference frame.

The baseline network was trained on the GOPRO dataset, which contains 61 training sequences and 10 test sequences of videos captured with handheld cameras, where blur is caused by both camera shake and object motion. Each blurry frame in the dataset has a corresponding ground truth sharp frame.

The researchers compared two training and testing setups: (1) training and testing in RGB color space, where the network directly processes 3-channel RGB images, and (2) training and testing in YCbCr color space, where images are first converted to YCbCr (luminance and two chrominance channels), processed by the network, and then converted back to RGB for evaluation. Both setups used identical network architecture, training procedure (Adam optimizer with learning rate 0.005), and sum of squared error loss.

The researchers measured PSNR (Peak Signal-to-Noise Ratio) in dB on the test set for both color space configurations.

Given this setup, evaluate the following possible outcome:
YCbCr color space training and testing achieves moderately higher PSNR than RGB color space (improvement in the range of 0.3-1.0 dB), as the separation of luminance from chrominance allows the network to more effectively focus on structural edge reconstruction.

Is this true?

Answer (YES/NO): NO